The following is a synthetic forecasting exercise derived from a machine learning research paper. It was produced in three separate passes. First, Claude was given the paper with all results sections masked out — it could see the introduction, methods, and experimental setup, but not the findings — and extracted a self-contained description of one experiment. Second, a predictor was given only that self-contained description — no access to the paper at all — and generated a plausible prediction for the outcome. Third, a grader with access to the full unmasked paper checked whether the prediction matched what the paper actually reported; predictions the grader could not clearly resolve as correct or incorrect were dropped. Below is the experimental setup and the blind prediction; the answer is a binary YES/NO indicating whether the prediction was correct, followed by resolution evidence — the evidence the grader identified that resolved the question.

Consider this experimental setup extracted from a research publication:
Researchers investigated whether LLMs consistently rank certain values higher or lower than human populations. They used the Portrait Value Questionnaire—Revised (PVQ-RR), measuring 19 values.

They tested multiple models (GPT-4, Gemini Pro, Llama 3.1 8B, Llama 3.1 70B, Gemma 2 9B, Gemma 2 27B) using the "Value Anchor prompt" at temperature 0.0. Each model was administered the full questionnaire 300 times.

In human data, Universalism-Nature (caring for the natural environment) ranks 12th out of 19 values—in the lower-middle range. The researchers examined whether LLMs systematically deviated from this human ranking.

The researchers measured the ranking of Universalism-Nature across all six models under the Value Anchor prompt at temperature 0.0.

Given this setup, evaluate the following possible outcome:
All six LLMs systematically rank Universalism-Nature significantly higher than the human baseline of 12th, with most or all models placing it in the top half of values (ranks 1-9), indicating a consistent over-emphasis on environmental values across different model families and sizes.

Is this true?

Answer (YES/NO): YES